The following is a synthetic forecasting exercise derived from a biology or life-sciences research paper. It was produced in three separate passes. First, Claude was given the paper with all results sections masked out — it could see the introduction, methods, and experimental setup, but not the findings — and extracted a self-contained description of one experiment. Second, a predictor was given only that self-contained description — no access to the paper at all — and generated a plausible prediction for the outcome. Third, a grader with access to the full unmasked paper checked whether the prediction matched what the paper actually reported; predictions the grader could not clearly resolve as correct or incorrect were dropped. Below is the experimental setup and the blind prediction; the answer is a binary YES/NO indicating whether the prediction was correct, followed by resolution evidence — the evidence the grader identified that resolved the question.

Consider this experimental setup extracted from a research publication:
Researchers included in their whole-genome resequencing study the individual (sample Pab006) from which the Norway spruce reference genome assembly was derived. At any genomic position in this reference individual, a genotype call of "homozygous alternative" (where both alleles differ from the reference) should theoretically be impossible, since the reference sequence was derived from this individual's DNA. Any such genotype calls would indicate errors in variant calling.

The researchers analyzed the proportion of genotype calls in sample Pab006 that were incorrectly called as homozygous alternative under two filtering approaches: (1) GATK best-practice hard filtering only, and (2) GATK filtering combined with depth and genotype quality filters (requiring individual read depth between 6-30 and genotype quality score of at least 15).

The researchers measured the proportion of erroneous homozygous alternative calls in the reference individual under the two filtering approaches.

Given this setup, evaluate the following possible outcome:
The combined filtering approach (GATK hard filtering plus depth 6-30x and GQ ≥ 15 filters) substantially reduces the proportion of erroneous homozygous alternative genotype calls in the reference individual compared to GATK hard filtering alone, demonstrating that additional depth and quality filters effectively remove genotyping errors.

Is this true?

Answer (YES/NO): YES